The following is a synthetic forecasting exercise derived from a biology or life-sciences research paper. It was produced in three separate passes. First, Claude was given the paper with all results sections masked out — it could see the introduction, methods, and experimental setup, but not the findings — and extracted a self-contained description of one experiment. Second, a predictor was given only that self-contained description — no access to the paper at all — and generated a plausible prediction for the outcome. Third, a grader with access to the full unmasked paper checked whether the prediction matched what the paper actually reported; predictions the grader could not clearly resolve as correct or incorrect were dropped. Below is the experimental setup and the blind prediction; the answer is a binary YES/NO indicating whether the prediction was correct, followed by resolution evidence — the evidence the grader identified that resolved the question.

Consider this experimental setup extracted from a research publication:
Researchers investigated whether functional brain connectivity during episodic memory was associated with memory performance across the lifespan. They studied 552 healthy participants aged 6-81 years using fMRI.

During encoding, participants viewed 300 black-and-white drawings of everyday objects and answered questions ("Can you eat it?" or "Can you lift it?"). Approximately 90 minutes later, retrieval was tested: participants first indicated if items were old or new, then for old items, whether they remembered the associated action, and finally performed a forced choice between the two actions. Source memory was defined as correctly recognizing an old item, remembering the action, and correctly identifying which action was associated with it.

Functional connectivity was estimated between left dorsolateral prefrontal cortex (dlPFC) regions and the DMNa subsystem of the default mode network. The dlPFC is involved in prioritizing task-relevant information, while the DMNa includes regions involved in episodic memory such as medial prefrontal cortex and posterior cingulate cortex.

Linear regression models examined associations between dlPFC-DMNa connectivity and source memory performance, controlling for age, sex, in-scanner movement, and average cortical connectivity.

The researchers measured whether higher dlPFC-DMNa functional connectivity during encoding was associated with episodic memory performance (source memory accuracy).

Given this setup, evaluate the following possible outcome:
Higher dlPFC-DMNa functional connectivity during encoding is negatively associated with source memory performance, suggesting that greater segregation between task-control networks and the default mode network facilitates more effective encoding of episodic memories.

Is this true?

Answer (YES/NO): NO